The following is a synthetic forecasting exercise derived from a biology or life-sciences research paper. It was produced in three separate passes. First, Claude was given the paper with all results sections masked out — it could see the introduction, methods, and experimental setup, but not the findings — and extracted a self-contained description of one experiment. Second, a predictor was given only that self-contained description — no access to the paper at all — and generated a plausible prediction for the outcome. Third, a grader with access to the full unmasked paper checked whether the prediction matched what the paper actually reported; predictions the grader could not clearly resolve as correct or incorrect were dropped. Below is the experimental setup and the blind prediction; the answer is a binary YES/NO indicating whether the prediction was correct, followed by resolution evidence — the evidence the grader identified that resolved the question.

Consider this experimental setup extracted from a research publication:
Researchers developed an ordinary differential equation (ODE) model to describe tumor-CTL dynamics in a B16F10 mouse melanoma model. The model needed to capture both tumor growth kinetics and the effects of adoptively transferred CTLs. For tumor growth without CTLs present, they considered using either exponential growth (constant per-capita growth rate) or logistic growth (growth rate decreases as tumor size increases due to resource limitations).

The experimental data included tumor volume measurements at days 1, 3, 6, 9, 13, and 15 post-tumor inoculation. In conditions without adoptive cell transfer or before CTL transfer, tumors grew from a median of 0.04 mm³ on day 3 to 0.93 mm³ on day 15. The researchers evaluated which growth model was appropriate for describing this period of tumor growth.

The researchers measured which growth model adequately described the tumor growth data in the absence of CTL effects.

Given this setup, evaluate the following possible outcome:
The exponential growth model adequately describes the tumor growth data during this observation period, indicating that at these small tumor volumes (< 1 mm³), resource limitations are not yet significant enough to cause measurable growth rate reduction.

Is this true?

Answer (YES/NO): YES